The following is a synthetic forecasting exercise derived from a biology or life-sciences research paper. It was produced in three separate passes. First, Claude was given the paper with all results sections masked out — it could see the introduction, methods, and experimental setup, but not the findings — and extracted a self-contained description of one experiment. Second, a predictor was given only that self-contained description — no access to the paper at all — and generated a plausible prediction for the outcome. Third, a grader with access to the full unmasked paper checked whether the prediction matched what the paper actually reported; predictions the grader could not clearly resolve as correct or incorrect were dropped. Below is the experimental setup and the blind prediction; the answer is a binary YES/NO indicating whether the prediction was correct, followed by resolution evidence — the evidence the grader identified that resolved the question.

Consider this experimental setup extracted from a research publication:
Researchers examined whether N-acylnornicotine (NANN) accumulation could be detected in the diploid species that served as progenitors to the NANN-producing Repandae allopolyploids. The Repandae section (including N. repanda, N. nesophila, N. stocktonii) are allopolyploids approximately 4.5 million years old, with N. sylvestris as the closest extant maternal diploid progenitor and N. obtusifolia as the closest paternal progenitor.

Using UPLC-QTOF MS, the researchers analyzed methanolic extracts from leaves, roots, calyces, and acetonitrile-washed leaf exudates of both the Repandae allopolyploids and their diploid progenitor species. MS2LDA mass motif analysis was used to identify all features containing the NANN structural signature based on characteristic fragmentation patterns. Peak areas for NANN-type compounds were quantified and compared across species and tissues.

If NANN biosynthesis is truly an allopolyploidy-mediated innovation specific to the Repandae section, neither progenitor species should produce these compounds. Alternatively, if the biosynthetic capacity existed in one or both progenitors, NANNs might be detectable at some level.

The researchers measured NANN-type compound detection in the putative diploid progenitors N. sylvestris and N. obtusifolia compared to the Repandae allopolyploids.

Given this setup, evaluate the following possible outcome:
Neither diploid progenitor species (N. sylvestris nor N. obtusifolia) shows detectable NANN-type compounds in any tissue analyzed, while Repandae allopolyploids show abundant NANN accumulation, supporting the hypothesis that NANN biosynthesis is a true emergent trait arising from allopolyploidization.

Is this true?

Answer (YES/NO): NO